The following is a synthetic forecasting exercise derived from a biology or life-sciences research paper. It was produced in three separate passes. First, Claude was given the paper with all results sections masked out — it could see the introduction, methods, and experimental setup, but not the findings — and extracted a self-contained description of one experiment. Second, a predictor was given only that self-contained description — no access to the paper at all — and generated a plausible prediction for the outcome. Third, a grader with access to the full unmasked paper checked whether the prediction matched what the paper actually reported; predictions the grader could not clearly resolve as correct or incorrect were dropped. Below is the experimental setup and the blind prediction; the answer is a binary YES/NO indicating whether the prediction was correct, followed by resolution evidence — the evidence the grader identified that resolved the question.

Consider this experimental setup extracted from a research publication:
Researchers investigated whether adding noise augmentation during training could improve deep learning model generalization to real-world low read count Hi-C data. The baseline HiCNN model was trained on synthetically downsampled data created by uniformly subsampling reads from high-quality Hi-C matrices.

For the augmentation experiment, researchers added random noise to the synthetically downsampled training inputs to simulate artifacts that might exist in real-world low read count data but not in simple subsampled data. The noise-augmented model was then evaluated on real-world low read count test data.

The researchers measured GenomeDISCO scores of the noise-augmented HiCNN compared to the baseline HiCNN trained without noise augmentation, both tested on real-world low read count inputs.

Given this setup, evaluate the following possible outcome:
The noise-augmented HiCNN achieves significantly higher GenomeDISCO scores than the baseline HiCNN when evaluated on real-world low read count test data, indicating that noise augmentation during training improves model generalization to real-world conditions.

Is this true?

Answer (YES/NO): NO